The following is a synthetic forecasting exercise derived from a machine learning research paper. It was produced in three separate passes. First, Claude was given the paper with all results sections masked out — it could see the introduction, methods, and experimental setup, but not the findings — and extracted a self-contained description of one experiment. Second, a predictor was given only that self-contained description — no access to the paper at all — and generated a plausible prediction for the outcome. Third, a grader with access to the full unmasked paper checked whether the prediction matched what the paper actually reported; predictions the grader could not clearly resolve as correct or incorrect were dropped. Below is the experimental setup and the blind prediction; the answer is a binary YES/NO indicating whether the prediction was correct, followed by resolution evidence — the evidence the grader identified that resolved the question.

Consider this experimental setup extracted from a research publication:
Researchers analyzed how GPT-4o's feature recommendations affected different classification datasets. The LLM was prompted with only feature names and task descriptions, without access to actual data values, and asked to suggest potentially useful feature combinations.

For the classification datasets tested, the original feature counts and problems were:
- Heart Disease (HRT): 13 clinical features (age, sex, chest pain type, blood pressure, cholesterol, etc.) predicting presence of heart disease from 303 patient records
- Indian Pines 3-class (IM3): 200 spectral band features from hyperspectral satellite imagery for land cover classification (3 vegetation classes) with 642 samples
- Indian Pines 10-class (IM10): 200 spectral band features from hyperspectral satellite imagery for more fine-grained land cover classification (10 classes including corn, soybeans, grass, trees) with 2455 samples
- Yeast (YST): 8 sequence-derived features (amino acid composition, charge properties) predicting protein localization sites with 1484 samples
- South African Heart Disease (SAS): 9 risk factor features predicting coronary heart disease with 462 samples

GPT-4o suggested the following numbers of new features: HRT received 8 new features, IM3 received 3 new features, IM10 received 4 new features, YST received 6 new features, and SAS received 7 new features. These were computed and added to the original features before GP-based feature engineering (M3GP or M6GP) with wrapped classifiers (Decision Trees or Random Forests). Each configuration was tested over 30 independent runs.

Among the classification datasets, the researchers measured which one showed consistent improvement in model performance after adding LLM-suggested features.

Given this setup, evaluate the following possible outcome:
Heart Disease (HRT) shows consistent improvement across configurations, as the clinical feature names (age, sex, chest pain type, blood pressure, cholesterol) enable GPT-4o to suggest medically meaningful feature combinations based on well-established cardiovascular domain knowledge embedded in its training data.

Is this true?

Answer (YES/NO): NO